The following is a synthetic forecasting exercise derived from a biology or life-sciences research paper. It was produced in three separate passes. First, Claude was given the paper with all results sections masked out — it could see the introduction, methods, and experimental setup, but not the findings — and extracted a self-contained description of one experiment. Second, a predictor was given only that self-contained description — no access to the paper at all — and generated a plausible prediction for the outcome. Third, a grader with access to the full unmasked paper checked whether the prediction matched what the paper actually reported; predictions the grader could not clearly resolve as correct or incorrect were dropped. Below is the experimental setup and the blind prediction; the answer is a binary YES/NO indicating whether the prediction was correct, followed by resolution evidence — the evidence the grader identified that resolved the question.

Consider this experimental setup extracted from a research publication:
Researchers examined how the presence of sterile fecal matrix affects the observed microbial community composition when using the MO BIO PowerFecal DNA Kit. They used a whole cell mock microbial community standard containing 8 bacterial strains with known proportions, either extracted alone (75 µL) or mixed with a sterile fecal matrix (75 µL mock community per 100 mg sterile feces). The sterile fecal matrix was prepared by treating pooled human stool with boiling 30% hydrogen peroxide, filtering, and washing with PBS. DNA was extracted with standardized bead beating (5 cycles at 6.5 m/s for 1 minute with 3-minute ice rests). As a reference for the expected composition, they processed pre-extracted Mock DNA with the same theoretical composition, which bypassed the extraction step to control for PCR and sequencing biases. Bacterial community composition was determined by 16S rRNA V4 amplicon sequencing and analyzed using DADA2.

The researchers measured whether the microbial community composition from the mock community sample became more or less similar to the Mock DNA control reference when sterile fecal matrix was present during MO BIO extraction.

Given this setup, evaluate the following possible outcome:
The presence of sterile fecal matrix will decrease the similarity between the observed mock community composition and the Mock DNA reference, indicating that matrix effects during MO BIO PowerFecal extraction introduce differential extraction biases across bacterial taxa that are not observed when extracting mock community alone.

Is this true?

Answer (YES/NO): NO